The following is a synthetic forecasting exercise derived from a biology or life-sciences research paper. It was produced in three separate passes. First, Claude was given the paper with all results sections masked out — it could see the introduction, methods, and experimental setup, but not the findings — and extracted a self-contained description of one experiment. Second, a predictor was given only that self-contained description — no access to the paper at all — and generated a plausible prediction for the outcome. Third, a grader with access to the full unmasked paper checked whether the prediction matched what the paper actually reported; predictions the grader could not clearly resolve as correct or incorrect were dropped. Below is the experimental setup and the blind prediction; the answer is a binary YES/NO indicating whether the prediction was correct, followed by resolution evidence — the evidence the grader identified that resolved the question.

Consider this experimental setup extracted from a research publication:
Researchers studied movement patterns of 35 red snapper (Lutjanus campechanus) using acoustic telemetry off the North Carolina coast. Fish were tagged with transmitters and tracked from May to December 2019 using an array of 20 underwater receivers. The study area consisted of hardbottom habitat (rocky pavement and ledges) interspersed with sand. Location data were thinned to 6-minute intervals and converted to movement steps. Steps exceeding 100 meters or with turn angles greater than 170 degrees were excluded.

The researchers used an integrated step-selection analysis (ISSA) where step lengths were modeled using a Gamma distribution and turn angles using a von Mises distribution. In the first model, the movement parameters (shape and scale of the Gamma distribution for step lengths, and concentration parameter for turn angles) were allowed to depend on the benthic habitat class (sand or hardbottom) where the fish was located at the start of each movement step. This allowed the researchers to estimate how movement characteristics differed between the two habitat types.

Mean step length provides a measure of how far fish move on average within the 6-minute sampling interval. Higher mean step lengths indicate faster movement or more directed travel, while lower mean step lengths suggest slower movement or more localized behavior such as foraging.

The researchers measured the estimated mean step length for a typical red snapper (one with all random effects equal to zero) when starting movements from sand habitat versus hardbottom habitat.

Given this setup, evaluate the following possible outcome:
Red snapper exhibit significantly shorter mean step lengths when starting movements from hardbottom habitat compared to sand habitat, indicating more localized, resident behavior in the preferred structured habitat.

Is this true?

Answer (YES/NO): YES